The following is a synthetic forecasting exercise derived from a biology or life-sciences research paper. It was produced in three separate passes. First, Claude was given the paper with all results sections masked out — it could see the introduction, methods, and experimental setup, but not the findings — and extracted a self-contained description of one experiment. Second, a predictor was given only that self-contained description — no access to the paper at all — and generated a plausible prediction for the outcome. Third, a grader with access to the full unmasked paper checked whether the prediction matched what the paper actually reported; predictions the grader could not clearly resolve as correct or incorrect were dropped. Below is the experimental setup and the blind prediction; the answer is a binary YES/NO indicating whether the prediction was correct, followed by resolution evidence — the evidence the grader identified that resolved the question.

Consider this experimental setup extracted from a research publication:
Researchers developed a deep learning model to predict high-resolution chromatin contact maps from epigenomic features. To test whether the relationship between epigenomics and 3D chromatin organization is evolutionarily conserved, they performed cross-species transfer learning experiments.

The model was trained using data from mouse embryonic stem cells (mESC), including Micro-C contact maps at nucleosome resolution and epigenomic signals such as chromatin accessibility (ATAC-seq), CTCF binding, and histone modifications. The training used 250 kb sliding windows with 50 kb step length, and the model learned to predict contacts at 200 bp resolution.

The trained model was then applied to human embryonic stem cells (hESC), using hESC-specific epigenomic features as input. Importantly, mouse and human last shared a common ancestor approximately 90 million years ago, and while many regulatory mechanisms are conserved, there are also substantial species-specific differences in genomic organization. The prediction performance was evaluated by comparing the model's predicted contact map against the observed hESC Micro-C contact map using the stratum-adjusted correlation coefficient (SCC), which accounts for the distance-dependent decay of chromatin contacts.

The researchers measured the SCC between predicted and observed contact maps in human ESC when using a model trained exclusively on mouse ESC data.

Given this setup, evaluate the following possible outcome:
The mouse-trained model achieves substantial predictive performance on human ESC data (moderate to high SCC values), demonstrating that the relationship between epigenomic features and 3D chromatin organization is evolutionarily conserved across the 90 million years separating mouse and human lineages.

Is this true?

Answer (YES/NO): YES